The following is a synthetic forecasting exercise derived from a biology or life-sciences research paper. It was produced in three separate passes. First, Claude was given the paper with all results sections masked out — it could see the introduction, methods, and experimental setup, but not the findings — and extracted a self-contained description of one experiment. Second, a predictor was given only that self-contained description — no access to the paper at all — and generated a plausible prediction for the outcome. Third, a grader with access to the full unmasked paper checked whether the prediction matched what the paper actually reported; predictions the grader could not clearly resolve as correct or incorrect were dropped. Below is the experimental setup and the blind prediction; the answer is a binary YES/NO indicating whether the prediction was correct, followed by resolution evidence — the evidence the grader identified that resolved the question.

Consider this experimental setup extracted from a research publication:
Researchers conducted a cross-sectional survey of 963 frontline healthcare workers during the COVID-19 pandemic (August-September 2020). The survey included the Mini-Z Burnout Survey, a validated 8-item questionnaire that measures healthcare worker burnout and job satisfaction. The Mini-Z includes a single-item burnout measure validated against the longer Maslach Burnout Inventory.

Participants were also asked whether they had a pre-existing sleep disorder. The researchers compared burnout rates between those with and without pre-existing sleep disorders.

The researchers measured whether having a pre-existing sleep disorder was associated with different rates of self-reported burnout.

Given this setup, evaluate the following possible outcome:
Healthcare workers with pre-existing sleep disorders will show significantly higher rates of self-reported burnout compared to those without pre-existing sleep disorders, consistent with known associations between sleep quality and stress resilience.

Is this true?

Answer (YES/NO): YES